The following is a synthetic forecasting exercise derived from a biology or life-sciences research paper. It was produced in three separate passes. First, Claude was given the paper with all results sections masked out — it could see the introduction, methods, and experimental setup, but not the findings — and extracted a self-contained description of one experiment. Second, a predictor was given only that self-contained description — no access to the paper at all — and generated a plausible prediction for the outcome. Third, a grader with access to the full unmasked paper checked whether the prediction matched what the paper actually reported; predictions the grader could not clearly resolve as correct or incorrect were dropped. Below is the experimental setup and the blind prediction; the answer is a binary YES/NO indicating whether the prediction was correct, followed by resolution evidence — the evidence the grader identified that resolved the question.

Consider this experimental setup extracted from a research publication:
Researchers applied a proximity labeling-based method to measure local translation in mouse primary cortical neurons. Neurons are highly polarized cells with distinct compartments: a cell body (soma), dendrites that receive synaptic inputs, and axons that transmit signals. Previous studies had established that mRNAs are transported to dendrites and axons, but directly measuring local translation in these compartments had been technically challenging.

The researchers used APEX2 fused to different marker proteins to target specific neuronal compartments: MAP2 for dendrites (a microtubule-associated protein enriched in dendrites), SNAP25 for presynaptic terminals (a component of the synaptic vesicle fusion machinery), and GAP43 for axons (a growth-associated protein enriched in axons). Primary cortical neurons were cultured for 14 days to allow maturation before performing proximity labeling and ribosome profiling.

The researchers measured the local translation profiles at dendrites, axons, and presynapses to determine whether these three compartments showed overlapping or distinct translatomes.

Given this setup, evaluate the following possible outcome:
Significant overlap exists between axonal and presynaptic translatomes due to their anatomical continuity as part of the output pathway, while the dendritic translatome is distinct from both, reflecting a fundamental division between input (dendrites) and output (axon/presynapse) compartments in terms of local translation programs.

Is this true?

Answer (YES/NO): NO